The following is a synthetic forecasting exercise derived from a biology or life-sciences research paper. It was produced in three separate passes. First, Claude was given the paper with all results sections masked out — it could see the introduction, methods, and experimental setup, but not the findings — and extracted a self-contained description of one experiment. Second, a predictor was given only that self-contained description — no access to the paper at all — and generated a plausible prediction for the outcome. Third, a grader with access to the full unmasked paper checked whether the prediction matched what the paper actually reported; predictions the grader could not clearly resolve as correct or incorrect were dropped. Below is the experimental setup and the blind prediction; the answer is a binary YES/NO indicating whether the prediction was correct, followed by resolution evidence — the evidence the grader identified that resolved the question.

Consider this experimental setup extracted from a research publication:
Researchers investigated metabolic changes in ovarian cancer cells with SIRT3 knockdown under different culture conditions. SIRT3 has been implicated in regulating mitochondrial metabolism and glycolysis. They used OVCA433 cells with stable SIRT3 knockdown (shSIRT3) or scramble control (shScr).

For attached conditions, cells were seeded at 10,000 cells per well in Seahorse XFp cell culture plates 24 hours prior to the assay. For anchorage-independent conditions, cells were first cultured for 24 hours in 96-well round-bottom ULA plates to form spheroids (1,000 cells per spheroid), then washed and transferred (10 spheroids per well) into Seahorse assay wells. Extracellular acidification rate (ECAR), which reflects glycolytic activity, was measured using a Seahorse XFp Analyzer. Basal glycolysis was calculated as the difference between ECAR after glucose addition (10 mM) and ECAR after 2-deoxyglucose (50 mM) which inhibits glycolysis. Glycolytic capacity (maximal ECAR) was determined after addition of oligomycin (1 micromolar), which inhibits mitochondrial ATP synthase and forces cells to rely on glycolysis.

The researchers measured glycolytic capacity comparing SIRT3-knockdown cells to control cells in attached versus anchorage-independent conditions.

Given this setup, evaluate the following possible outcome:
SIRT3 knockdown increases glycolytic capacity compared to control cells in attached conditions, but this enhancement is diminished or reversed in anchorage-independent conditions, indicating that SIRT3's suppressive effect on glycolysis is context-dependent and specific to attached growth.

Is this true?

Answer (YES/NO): NO